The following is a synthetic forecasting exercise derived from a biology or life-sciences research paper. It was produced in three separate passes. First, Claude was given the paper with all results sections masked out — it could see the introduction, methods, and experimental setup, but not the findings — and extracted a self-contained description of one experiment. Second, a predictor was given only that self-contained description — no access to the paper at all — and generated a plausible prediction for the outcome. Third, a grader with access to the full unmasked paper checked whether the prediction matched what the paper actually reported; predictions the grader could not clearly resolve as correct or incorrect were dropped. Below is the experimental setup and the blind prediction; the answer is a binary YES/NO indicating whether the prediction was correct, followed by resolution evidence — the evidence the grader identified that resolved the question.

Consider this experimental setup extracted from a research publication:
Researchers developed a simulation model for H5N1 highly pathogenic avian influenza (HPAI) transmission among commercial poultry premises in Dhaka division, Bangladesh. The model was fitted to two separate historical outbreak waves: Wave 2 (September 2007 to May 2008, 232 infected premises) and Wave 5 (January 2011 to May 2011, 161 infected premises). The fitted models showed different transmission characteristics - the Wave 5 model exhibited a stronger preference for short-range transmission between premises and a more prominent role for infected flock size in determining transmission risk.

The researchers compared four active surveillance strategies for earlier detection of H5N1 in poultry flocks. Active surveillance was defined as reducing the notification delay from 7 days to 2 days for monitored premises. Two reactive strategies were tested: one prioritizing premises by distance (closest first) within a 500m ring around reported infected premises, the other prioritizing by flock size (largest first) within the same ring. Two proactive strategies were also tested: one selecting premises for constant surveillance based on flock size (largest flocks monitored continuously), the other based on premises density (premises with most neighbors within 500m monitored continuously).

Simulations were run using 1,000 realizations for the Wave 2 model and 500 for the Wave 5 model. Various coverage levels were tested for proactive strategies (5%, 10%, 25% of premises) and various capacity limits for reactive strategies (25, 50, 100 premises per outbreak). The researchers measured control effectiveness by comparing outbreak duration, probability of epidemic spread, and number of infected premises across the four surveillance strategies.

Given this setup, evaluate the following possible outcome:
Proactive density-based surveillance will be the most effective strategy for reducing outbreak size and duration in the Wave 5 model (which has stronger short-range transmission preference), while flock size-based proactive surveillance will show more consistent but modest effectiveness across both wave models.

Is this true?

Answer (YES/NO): NO